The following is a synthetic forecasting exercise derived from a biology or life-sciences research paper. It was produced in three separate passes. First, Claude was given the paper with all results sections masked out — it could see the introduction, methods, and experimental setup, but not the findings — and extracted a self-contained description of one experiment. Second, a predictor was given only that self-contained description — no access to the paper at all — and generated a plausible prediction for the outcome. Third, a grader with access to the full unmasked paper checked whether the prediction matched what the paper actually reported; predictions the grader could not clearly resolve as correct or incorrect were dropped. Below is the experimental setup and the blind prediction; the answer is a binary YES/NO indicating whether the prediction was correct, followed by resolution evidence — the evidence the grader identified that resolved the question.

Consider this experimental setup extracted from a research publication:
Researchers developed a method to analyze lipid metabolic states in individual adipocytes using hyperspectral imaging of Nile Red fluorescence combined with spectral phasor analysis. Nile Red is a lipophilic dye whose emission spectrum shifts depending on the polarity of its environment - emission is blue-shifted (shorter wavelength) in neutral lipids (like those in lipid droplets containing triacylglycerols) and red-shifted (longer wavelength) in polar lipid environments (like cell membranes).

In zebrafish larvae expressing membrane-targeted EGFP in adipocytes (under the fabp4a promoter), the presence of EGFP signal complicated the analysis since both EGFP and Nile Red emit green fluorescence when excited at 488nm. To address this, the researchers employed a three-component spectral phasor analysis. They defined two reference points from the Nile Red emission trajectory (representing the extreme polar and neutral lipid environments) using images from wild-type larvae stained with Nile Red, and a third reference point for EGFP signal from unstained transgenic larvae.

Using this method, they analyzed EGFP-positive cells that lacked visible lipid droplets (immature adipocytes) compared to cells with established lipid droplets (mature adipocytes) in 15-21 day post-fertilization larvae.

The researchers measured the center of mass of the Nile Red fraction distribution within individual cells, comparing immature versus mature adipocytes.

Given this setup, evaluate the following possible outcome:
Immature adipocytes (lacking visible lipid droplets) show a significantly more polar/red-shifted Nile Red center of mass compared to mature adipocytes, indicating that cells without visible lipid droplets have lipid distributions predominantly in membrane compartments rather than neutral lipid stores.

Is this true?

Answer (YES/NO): YES